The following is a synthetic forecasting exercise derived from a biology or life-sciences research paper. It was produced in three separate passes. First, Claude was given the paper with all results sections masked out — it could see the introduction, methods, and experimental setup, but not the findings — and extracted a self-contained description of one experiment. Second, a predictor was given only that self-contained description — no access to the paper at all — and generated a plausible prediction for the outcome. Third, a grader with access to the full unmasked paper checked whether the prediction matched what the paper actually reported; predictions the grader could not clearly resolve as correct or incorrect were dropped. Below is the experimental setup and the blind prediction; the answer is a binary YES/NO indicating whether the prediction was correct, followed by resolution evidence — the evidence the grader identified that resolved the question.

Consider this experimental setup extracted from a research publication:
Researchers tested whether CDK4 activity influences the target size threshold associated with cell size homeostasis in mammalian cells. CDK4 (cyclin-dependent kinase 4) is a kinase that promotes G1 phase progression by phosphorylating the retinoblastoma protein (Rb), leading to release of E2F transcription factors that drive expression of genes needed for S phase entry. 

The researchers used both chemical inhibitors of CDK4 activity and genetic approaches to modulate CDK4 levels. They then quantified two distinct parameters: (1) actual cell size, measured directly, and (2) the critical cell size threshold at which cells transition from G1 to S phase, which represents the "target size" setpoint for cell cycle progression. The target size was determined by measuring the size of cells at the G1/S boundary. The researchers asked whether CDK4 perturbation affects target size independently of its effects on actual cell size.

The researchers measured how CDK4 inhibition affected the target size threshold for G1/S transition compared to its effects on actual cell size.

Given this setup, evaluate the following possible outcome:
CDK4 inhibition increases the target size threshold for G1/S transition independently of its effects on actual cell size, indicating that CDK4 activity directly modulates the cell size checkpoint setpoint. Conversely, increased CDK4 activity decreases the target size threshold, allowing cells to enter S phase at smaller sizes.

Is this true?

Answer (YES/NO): YES